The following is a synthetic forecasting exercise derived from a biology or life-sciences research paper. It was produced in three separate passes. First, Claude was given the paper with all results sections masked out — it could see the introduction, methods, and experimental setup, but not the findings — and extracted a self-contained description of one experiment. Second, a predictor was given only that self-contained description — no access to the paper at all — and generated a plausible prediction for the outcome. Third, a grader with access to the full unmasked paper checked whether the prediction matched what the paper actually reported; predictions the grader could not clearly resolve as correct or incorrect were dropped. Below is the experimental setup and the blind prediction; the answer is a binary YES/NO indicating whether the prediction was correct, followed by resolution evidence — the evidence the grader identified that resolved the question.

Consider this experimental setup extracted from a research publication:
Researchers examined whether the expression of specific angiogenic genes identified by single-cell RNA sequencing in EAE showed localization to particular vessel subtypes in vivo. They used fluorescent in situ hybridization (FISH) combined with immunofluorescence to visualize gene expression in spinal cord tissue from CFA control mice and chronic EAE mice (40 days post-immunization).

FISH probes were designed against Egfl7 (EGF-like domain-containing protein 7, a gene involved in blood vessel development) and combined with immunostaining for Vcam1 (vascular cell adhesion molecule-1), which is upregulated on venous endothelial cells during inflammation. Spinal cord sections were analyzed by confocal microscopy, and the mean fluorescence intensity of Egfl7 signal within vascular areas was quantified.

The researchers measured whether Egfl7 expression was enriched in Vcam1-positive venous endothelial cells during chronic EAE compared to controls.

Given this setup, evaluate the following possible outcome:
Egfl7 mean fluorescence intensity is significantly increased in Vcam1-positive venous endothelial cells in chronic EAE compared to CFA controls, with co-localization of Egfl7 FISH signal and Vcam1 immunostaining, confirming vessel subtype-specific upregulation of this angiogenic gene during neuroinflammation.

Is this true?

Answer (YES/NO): NO